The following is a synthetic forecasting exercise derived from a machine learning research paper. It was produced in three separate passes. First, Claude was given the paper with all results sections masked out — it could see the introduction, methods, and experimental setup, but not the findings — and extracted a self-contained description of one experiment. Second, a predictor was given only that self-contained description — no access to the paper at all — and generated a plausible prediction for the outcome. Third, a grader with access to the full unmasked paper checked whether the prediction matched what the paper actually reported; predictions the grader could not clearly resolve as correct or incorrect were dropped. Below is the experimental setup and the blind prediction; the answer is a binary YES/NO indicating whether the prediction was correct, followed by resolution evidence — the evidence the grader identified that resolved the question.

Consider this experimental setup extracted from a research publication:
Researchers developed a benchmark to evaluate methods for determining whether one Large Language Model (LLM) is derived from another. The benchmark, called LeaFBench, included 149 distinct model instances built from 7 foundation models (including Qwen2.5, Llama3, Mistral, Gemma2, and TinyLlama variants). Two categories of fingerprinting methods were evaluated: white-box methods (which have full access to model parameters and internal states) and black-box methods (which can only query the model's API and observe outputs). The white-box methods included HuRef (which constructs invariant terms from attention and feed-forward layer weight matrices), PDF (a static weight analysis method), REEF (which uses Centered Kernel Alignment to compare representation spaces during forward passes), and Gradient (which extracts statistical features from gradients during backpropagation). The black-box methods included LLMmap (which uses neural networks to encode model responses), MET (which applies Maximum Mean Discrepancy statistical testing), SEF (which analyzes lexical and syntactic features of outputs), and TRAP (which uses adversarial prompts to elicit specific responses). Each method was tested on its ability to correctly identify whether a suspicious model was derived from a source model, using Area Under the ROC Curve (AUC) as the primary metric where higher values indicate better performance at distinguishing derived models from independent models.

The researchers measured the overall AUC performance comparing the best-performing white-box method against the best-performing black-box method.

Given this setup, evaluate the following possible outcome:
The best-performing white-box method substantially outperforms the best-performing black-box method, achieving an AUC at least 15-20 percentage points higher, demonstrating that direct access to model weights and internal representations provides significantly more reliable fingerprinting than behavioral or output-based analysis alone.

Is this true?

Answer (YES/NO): YES